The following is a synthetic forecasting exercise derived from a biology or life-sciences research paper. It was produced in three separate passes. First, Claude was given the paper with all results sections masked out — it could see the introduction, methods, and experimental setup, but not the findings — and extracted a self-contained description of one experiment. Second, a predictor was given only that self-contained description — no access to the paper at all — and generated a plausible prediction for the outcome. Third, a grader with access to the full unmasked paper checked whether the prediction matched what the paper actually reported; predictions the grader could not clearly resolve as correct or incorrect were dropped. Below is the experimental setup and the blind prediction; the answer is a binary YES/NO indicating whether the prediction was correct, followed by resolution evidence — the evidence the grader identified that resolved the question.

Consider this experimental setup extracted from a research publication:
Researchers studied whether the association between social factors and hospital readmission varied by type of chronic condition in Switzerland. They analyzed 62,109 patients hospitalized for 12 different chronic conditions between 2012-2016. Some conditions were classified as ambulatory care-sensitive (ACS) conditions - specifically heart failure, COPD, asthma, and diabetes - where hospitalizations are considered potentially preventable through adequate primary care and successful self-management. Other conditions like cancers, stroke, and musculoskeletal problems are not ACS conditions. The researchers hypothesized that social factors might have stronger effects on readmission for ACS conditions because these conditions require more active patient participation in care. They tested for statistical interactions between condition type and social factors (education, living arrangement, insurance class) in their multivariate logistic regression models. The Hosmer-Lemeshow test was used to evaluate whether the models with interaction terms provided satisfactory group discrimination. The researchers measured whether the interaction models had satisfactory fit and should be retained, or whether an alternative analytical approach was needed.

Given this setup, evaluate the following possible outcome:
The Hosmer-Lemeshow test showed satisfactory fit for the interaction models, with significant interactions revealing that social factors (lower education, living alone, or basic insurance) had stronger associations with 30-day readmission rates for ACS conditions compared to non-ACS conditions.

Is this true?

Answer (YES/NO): NO